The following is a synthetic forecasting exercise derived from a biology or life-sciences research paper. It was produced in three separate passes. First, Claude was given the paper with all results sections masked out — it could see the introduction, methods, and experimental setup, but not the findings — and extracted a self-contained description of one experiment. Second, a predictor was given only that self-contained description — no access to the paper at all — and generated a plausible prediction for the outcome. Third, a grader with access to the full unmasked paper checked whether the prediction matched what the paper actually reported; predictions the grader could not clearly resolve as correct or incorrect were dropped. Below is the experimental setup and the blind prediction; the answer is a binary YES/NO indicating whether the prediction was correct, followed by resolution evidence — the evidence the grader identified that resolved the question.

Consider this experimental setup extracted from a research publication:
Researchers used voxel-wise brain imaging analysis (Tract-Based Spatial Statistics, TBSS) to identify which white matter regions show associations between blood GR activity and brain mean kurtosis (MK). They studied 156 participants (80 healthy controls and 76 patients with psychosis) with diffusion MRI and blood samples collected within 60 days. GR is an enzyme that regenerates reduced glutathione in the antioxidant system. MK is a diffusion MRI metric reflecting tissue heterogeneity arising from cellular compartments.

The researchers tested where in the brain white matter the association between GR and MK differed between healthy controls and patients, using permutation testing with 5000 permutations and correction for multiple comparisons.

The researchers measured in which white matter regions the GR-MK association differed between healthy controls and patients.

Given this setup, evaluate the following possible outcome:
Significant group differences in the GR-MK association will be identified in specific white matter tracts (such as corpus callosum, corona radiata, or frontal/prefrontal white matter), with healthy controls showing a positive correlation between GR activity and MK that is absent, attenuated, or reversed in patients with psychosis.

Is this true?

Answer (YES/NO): NO